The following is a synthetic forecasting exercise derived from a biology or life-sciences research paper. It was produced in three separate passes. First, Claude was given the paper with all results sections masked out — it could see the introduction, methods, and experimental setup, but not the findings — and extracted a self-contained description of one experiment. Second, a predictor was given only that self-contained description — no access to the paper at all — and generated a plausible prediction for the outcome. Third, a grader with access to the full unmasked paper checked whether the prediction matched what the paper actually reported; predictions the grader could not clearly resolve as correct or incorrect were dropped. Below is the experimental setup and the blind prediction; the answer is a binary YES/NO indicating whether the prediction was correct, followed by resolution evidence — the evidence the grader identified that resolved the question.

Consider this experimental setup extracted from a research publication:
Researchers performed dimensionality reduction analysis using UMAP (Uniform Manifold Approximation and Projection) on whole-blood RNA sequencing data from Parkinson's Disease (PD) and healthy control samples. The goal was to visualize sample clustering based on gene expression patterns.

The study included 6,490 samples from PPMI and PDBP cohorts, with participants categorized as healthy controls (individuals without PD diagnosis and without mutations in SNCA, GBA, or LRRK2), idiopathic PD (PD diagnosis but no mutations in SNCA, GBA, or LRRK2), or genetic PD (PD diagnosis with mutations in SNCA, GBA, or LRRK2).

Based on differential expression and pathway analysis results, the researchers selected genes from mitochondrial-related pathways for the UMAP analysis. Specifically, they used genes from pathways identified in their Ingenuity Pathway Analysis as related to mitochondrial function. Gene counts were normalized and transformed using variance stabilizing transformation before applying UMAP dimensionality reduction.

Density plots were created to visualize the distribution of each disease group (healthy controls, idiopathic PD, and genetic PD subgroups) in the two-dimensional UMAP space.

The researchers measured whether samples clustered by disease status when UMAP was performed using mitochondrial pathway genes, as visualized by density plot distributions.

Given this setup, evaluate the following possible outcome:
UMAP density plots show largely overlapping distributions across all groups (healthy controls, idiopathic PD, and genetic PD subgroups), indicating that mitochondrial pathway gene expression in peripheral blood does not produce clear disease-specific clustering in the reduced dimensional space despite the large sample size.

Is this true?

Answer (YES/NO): NO